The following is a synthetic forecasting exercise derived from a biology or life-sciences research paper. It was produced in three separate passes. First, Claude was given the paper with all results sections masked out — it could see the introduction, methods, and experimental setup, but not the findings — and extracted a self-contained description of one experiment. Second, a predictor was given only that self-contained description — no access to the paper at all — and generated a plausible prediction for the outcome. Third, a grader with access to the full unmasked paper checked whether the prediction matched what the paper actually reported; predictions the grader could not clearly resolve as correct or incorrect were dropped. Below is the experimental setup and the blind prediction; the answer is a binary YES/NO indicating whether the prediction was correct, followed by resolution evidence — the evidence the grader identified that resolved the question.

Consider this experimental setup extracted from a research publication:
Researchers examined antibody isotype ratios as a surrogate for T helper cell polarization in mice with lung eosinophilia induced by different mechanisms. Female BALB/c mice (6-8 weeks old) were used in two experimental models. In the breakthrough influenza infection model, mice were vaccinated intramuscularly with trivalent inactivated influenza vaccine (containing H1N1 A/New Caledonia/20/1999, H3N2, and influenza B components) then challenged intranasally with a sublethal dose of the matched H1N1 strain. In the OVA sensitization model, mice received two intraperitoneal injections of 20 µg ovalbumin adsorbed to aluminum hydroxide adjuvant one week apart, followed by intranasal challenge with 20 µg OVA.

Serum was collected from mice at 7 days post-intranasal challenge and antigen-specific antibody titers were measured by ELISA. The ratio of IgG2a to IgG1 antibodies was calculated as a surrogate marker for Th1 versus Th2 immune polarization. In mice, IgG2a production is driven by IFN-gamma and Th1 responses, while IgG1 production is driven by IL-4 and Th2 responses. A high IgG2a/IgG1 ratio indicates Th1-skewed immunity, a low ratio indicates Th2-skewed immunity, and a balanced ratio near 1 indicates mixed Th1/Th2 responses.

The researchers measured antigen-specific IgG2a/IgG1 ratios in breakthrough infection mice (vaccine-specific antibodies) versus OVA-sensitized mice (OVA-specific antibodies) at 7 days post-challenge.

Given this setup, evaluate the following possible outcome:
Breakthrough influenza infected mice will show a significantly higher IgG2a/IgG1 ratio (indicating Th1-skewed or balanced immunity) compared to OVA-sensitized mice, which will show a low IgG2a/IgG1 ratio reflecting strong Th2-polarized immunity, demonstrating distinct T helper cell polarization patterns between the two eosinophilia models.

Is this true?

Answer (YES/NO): YES